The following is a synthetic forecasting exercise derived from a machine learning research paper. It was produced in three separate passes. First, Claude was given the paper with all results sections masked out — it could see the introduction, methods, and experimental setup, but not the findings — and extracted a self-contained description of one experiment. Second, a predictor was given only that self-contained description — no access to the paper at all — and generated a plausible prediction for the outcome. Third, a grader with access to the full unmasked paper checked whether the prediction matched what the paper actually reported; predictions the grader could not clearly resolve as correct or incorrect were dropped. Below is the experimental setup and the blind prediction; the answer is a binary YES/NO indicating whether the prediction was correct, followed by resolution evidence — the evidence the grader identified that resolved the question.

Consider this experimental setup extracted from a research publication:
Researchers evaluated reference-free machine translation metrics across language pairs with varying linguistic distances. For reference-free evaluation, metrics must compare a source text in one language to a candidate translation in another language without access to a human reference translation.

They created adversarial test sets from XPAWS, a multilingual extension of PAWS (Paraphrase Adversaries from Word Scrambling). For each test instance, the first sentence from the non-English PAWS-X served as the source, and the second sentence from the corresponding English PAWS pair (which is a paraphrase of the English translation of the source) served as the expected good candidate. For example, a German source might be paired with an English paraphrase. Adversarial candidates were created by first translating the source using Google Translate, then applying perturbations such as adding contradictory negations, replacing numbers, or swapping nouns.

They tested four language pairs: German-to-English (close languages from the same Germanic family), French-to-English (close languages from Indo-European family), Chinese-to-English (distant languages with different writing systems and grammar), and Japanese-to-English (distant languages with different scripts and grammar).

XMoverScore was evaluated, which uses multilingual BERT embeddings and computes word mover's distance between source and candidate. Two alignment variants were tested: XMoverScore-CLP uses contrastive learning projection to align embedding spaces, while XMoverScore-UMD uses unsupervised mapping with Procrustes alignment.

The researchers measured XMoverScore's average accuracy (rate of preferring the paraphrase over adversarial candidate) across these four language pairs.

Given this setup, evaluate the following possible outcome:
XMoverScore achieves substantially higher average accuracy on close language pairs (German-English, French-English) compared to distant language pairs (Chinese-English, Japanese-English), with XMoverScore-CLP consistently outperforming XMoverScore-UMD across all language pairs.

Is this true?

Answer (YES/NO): NO